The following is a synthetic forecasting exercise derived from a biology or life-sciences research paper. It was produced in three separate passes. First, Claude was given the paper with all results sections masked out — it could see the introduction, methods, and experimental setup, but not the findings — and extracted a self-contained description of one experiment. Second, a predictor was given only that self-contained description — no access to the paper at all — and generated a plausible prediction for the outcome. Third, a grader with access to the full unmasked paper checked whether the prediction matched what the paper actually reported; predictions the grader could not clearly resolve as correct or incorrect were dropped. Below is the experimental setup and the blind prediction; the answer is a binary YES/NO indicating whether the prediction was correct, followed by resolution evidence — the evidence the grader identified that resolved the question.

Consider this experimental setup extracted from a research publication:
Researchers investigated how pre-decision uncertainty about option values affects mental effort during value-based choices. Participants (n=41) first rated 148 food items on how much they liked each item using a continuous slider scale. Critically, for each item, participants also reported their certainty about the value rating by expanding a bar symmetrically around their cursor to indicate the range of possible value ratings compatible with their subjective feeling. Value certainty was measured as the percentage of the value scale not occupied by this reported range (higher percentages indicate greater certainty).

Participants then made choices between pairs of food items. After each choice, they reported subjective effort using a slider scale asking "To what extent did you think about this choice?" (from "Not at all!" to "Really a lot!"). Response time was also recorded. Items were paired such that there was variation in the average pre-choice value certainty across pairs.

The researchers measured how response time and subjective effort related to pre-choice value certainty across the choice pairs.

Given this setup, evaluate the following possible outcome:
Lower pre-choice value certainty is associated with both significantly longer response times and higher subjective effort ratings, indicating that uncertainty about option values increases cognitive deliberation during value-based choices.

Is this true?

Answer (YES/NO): YES